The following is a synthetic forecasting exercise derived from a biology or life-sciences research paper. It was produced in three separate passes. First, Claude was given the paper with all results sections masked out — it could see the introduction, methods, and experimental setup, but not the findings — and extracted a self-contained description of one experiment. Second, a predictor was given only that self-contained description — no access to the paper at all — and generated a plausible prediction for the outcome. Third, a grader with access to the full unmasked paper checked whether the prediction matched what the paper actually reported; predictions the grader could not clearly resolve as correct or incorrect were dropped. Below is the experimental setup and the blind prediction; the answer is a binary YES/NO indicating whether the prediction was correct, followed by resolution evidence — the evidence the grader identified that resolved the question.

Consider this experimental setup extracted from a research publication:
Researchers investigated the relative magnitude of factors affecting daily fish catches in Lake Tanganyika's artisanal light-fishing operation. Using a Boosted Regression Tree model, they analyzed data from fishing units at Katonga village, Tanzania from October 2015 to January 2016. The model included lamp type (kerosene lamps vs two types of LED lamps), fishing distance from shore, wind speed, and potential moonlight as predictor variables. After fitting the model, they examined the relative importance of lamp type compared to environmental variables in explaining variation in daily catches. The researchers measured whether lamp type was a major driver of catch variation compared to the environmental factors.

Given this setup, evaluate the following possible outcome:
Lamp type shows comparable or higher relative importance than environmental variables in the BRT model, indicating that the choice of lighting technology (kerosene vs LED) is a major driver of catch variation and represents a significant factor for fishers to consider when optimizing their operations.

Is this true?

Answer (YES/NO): NO